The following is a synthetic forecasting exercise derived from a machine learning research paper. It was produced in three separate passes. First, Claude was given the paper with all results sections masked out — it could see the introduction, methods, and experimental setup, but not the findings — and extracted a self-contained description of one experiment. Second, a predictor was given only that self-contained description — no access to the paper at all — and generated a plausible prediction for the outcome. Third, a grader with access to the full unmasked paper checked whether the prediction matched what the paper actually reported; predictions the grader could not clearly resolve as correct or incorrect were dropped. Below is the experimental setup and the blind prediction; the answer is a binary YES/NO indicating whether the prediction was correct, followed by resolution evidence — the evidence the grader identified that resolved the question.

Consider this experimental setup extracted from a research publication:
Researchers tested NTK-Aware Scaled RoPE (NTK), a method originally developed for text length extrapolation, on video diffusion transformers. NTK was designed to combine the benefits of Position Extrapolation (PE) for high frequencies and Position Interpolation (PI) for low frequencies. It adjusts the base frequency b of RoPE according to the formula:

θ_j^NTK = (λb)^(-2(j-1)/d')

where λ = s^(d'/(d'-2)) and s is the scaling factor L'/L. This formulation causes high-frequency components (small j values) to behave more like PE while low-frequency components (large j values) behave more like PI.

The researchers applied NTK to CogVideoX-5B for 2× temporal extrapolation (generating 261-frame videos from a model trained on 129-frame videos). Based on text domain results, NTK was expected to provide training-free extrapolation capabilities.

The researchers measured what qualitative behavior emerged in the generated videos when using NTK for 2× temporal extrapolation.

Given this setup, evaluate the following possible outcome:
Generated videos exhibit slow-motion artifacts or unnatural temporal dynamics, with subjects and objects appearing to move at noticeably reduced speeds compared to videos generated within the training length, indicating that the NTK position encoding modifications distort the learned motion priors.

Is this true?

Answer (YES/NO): NO